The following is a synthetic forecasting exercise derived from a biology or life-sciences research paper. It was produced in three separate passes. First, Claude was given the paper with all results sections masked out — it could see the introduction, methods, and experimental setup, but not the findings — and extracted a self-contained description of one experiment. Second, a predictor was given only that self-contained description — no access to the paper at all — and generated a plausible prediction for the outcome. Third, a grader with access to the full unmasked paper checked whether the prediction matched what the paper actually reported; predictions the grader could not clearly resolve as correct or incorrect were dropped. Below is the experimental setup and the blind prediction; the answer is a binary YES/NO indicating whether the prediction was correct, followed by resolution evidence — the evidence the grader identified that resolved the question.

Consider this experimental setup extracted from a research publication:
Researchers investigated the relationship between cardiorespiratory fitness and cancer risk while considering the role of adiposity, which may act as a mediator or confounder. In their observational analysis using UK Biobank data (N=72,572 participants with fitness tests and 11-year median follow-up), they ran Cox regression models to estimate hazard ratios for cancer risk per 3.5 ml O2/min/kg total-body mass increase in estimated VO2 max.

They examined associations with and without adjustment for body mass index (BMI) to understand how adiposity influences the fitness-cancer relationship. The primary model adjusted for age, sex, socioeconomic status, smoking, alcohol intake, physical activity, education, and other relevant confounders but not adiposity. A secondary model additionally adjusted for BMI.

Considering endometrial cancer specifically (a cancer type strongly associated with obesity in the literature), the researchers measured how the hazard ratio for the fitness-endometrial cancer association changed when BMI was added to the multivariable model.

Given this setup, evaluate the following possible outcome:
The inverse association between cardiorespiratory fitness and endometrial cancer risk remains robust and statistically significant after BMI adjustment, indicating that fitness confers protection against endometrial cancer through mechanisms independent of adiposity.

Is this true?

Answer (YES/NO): NO